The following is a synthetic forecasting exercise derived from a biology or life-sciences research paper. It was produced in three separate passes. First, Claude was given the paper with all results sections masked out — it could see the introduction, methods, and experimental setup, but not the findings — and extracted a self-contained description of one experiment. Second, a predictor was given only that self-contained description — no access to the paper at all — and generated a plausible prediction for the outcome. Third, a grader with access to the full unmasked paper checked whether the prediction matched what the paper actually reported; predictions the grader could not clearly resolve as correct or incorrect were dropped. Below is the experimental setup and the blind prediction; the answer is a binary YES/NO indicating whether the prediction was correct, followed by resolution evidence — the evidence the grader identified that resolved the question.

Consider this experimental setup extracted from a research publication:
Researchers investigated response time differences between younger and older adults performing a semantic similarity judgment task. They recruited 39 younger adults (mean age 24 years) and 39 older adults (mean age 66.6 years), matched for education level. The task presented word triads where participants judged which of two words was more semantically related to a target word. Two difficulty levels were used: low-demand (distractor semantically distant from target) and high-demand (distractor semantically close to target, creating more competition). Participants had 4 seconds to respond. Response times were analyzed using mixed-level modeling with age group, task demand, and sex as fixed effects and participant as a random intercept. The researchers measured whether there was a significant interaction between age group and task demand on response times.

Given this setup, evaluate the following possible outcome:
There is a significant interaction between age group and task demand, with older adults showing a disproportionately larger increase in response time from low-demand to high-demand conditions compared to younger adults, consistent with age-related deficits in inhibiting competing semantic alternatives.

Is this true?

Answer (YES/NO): NO